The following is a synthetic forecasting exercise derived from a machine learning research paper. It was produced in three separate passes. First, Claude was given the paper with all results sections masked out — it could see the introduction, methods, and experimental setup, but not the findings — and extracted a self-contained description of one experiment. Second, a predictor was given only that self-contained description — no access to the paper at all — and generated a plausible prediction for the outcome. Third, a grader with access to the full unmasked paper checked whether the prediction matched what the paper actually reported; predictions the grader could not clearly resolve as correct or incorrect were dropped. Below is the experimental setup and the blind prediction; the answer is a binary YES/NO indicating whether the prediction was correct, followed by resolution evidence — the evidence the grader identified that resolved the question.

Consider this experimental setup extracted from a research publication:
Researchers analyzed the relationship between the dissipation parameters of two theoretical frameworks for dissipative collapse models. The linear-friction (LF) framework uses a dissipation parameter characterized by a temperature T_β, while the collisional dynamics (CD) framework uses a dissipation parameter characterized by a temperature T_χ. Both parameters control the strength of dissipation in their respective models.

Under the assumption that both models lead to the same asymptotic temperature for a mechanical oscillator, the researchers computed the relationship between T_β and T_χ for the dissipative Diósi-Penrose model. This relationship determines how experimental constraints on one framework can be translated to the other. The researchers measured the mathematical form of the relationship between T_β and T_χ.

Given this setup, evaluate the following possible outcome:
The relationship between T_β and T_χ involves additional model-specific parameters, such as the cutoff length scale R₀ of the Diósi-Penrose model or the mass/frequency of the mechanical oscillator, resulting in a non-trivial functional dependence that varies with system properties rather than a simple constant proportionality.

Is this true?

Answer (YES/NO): YES